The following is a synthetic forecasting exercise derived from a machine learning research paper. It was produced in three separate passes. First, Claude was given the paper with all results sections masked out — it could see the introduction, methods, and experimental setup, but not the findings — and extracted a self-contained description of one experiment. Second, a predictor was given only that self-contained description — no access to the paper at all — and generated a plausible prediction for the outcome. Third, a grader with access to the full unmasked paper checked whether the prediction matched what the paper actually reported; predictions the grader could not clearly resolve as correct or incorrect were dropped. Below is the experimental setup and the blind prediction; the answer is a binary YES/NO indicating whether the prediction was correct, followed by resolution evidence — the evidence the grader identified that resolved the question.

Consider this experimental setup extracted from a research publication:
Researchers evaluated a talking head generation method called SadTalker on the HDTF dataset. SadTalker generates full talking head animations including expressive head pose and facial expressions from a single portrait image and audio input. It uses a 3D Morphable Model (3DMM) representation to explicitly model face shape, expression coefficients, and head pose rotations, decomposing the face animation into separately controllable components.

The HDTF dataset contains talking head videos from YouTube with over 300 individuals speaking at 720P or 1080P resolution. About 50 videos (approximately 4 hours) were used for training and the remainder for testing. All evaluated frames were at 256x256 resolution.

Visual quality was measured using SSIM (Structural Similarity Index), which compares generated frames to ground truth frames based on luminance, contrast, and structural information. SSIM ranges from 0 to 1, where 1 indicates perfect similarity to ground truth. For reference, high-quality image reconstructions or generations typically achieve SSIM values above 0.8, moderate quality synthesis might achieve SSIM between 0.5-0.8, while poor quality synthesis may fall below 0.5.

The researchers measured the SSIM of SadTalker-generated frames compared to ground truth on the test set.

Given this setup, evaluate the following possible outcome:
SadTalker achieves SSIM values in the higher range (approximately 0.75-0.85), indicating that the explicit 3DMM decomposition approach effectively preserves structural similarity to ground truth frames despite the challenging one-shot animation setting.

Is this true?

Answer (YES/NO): NO